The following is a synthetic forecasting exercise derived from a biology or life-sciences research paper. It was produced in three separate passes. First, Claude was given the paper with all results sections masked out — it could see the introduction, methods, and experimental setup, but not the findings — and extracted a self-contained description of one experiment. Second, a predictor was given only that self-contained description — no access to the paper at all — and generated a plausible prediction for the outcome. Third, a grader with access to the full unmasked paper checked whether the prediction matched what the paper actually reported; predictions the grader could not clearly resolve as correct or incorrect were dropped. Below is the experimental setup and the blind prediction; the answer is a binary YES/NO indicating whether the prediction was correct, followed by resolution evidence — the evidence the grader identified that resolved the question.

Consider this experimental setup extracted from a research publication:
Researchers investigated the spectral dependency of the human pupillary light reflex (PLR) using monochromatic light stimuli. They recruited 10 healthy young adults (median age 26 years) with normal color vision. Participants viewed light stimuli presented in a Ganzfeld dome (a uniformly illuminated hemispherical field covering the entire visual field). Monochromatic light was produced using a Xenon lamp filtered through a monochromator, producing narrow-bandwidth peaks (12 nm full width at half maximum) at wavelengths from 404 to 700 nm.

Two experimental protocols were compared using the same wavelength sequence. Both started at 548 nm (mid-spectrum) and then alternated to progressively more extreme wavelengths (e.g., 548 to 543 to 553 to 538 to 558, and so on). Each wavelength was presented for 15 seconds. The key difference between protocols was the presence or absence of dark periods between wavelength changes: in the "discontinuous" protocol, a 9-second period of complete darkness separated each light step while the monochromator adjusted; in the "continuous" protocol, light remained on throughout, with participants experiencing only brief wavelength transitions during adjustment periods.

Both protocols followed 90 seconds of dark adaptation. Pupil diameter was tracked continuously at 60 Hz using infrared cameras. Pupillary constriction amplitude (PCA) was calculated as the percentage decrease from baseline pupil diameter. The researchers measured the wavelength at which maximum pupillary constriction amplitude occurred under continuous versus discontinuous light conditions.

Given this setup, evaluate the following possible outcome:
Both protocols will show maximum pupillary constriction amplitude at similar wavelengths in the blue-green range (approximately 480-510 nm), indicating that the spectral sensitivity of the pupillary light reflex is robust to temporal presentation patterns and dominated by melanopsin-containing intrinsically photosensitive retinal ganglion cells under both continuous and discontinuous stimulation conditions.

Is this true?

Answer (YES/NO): NO